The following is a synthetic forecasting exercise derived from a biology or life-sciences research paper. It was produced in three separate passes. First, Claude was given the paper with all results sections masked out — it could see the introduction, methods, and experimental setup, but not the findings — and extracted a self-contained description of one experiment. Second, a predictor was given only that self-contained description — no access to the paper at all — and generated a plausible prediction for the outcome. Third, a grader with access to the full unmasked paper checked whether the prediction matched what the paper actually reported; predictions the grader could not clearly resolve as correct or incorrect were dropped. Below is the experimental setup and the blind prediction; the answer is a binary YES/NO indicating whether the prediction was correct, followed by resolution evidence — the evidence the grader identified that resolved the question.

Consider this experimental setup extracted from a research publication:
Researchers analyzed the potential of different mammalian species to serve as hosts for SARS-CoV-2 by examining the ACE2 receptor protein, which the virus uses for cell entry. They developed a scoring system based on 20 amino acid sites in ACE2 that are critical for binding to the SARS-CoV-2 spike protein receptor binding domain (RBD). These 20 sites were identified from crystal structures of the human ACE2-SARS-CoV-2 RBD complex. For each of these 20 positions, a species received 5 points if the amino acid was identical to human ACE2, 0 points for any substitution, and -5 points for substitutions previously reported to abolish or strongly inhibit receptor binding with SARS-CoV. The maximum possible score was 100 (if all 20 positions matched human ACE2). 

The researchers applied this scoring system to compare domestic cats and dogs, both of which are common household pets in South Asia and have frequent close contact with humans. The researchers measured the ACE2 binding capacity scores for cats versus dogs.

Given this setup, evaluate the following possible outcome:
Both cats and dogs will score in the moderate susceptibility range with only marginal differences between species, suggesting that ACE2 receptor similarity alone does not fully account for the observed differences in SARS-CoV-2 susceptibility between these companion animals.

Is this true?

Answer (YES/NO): NO